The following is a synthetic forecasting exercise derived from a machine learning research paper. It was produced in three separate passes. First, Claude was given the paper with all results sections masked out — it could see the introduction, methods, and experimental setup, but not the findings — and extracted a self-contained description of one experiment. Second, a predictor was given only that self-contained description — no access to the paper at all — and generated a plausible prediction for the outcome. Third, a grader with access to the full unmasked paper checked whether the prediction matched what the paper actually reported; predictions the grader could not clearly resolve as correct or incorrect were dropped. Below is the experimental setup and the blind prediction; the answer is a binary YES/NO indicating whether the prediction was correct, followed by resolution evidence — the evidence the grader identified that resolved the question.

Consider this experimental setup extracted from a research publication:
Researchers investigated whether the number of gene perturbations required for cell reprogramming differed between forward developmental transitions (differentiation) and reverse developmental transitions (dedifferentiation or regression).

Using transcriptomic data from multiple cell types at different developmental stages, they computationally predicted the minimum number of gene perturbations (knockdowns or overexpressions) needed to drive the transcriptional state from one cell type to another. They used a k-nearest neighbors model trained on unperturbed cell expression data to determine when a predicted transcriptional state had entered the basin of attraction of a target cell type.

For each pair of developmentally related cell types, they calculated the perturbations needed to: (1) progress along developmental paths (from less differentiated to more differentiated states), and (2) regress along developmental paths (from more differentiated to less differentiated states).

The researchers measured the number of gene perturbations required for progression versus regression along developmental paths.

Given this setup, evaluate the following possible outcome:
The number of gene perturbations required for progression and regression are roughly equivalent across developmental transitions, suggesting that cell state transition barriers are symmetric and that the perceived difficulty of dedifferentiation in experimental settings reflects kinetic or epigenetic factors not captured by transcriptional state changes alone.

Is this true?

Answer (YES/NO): NO